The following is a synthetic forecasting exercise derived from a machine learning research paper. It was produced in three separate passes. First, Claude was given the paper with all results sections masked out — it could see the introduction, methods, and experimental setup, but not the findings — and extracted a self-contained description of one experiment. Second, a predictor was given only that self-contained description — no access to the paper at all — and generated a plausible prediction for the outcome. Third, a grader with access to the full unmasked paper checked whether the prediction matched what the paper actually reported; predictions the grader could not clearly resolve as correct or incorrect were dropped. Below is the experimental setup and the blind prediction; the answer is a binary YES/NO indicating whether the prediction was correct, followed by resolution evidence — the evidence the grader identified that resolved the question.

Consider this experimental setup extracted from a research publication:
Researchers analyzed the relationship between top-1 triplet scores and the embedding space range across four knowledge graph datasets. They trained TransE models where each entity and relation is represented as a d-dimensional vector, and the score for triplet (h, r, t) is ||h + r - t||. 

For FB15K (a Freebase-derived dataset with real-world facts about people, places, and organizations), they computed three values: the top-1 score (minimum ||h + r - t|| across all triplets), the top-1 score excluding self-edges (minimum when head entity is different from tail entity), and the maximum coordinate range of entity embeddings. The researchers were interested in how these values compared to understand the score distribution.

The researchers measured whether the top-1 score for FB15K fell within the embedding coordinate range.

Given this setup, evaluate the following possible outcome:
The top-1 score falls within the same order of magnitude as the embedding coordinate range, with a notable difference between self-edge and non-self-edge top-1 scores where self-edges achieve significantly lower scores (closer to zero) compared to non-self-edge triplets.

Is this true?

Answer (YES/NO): YES